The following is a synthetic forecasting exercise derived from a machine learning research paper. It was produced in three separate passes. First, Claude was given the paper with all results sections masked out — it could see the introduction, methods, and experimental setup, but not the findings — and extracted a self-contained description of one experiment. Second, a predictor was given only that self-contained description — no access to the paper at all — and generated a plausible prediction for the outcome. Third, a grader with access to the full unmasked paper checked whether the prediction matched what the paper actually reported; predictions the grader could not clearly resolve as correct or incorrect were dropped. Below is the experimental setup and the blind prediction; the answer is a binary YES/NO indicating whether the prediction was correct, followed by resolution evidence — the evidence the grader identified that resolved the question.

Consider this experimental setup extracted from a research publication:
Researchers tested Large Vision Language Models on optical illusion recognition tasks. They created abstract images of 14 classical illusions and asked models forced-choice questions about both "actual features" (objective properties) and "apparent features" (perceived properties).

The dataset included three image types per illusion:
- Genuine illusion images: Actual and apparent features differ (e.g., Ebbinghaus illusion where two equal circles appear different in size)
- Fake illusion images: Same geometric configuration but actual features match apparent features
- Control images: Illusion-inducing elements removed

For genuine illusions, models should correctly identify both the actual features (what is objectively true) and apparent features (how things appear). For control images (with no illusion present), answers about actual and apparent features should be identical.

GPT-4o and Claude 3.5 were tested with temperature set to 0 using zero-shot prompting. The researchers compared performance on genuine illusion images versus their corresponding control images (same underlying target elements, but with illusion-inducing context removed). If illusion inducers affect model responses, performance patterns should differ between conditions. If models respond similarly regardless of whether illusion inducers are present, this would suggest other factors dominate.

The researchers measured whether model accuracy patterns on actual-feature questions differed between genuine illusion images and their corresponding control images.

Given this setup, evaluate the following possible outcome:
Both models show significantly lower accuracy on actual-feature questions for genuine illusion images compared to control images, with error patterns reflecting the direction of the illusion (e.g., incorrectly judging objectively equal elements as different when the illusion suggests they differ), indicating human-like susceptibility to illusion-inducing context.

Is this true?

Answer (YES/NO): NO